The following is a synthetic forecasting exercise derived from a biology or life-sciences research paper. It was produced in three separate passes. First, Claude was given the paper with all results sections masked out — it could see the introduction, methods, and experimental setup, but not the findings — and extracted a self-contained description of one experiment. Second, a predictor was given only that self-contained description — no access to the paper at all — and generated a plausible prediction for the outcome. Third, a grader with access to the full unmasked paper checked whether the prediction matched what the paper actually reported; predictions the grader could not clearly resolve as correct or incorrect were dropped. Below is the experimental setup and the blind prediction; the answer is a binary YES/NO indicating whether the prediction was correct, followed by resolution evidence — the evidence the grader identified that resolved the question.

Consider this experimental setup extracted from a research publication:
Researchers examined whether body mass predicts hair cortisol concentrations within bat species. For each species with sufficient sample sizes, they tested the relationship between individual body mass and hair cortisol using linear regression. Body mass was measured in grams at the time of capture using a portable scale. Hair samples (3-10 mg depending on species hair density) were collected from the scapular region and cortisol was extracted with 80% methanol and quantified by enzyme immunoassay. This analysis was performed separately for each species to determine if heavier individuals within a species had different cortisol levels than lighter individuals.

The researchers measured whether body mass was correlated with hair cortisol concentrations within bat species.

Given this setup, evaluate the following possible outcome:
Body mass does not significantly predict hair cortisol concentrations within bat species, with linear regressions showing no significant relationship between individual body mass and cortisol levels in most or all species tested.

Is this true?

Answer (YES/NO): NO